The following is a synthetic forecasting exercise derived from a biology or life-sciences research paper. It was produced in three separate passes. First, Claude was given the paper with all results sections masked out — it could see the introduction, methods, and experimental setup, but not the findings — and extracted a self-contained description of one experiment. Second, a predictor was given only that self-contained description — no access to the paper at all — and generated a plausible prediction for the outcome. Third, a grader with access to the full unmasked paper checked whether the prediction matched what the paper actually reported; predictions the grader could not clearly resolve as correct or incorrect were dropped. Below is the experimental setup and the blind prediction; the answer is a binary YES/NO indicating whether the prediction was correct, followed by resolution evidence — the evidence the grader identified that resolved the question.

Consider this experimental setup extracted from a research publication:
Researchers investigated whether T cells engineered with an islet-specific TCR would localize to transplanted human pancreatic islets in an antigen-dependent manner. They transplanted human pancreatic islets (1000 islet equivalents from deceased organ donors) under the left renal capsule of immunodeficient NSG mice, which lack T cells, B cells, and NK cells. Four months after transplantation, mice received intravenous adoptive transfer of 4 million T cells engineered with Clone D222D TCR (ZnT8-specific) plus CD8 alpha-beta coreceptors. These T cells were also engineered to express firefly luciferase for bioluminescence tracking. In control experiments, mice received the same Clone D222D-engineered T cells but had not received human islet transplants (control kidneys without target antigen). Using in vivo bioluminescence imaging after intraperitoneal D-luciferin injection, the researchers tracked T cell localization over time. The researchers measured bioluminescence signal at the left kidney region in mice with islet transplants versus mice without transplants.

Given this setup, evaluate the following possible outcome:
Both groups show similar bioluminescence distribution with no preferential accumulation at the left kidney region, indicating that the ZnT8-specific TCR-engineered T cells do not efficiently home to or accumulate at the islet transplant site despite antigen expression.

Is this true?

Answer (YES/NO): NO